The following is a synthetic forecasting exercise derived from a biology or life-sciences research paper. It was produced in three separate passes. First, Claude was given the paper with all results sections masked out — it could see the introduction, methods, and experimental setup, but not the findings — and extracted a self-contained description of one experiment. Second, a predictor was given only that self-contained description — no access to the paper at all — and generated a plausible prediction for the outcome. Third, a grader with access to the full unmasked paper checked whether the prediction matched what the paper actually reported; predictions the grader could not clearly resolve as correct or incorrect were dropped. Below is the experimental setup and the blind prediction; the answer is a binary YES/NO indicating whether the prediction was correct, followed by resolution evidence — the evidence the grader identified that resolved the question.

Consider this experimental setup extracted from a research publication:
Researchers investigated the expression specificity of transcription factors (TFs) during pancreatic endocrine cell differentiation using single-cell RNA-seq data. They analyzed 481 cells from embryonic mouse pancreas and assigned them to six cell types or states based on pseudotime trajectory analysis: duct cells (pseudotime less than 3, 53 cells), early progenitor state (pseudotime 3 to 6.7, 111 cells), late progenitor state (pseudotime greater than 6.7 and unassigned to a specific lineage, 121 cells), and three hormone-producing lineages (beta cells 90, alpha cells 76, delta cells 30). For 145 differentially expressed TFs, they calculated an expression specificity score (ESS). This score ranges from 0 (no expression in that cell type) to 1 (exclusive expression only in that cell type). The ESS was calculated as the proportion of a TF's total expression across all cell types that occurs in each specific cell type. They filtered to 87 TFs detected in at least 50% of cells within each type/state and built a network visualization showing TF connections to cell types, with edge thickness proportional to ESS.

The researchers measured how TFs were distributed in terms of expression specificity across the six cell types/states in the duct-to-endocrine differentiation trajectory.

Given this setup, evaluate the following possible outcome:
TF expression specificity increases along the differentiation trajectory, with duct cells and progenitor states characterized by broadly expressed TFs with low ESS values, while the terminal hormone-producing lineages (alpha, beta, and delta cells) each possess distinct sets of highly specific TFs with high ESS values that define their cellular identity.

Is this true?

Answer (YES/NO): NO